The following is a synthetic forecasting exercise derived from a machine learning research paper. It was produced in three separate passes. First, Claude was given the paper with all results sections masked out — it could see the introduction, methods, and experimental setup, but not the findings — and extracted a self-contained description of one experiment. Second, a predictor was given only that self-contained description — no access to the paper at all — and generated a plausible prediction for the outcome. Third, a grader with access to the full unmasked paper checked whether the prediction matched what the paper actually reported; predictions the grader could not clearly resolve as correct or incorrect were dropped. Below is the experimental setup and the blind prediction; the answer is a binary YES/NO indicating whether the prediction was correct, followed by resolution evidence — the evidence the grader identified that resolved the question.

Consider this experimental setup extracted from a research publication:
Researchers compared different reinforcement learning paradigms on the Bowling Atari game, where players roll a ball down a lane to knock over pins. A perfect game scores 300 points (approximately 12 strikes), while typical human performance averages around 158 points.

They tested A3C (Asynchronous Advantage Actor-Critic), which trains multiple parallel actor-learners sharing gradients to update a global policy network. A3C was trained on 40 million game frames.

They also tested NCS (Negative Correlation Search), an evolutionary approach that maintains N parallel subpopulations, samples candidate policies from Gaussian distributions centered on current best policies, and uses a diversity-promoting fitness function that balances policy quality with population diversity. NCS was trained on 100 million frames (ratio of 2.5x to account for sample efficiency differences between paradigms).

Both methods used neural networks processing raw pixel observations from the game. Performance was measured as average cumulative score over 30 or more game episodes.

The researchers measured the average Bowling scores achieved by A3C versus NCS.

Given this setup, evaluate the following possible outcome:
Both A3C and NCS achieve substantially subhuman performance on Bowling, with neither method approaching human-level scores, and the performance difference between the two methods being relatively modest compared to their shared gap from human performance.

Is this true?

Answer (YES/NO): NO